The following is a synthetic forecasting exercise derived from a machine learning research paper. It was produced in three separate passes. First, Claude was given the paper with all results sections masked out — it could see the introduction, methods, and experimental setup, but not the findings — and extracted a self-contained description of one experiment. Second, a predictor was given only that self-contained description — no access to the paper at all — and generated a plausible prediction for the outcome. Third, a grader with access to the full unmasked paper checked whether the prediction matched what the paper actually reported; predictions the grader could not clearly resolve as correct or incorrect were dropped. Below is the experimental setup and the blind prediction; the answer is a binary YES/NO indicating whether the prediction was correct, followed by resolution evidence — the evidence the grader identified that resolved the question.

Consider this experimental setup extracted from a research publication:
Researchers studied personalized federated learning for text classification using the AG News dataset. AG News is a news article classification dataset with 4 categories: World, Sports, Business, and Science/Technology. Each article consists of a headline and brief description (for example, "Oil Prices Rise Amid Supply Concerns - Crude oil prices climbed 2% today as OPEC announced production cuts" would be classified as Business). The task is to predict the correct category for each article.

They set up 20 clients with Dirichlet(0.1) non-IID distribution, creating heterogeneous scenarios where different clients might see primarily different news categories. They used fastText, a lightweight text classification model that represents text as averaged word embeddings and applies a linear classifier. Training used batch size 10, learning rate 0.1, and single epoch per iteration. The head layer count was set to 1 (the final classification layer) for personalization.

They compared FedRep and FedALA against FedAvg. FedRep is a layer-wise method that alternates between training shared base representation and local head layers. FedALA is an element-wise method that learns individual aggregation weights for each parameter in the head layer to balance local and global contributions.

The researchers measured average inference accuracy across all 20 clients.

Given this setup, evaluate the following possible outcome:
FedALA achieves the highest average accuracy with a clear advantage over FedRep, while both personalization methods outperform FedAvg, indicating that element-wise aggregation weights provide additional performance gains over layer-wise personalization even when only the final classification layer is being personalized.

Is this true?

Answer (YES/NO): NO